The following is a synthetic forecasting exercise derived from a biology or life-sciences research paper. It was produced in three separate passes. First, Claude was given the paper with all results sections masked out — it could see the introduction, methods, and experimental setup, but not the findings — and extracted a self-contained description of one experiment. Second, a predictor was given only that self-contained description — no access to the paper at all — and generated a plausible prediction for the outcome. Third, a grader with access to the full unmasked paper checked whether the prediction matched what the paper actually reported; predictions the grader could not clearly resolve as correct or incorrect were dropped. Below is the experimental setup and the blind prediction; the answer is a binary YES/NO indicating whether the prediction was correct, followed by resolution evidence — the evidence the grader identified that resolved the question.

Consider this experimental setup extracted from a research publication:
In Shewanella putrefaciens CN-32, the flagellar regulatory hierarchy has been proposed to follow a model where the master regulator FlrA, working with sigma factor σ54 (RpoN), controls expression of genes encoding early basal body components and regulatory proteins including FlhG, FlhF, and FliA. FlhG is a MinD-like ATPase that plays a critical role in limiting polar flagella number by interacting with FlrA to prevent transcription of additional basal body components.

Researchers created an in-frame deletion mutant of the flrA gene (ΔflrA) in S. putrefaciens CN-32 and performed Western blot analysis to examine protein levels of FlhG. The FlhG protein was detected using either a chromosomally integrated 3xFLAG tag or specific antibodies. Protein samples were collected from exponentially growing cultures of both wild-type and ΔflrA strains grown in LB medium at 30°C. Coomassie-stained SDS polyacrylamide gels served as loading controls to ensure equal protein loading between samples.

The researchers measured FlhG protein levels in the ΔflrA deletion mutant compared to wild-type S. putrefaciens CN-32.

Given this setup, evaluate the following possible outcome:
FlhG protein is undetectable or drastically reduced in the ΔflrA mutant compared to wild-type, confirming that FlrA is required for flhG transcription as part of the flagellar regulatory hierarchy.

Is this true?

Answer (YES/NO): NO